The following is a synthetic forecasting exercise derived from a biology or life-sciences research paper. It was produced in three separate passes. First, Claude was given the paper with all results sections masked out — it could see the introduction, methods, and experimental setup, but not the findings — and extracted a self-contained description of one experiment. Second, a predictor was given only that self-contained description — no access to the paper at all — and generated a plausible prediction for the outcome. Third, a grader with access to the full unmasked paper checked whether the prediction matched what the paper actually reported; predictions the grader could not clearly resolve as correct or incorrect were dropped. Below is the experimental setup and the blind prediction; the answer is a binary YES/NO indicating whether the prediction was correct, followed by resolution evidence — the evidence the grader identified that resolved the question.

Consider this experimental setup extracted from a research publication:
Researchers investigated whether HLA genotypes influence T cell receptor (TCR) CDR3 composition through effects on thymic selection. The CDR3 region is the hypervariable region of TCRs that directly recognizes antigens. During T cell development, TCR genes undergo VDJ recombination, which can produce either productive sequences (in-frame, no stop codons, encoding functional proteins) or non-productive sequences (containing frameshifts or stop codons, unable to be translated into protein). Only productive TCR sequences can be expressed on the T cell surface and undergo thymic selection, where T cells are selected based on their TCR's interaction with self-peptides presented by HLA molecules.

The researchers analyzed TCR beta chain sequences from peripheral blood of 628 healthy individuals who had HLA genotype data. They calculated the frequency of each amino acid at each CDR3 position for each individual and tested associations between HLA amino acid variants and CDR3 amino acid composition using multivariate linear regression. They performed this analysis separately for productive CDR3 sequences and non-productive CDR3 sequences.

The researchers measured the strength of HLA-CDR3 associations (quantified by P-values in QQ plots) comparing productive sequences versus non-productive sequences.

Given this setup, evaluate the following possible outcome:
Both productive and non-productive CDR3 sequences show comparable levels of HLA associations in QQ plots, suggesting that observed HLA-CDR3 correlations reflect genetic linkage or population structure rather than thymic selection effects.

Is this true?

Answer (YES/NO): NO